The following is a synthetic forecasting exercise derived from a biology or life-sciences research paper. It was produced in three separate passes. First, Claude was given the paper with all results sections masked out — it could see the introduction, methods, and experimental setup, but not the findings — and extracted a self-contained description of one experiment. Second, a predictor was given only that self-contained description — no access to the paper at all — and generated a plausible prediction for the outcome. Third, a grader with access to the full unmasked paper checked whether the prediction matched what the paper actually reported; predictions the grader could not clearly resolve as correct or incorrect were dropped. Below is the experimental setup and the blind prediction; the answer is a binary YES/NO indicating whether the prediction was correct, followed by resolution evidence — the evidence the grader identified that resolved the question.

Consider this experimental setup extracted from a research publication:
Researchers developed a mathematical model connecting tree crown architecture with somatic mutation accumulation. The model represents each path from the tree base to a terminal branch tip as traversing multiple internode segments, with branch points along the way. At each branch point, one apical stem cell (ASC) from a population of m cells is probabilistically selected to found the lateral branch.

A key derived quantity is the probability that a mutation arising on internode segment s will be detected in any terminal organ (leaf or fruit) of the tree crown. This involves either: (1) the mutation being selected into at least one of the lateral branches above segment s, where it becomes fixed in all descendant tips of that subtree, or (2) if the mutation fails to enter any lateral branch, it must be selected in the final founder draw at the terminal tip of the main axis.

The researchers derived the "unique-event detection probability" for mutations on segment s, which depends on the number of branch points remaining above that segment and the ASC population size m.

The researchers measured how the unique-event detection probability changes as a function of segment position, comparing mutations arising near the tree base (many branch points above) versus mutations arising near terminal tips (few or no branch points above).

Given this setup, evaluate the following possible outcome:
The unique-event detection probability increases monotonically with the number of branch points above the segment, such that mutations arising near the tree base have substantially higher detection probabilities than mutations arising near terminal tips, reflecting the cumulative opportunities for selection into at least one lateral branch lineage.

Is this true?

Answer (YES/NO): YES